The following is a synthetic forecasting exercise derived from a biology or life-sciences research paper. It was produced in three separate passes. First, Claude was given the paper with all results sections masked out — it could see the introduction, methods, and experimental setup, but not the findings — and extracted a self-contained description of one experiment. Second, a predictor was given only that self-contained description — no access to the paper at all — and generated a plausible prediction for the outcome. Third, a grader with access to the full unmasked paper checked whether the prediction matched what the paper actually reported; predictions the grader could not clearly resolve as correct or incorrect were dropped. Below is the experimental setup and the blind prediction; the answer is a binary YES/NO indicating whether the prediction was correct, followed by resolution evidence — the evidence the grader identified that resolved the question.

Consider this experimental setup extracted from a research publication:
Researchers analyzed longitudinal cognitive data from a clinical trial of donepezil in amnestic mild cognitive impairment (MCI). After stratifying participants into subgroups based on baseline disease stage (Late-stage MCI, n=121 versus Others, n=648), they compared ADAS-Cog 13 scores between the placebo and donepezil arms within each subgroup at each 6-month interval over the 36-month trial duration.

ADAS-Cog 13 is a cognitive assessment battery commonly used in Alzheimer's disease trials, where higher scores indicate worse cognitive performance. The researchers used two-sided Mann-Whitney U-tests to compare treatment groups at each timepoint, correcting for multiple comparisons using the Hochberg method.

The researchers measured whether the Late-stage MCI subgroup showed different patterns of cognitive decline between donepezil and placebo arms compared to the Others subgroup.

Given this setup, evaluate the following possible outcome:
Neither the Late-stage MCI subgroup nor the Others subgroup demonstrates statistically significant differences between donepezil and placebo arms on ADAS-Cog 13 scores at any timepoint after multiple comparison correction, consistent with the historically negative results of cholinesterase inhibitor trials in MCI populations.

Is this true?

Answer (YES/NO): YES